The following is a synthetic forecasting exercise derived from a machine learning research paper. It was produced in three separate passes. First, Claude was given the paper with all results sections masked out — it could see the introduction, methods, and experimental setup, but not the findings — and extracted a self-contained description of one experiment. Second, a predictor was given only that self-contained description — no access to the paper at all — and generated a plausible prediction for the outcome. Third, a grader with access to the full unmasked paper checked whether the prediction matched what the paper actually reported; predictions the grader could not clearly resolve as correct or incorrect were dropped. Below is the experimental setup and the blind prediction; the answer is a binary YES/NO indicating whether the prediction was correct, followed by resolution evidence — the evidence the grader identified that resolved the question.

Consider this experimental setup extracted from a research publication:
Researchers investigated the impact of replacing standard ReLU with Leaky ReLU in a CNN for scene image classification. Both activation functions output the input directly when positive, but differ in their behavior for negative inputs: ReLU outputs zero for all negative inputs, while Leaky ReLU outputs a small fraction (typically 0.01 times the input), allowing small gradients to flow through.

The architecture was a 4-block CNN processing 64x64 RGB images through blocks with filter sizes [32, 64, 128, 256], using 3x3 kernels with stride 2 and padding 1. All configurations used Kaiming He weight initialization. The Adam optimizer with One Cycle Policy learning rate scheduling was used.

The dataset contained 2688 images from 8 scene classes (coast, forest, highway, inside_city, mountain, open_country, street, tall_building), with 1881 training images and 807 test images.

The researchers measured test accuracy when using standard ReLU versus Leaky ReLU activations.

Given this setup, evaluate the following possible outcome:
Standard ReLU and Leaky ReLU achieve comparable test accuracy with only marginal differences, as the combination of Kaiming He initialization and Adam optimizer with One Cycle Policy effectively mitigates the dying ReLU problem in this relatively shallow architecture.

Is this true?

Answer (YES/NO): YES